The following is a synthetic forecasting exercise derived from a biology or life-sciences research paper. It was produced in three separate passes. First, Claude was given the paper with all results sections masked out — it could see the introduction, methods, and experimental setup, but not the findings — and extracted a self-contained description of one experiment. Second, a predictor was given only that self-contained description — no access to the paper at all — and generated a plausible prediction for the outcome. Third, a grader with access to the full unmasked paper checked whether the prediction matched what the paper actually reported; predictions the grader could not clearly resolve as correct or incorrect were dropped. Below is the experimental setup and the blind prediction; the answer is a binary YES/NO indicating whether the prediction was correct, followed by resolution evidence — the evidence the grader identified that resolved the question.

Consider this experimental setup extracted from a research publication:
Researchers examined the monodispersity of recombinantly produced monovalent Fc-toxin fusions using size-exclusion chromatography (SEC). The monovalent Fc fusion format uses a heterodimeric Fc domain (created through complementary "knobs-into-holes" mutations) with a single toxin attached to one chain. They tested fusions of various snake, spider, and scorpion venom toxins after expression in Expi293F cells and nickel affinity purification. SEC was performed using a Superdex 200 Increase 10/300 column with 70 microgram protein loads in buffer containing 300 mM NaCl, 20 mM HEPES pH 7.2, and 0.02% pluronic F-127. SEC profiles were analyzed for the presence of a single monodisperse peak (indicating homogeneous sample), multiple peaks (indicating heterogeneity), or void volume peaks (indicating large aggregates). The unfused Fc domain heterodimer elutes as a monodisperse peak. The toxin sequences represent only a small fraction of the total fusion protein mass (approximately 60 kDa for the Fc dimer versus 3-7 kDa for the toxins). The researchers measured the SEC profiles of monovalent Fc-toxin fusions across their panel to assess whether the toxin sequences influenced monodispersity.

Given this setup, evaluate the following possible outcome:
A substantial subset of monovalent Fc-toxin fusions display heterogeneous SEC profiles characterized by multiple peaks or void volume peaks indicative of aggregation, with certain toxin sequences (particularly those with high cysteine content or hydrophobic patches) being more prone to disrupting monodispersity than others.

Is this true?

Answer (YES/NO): NO